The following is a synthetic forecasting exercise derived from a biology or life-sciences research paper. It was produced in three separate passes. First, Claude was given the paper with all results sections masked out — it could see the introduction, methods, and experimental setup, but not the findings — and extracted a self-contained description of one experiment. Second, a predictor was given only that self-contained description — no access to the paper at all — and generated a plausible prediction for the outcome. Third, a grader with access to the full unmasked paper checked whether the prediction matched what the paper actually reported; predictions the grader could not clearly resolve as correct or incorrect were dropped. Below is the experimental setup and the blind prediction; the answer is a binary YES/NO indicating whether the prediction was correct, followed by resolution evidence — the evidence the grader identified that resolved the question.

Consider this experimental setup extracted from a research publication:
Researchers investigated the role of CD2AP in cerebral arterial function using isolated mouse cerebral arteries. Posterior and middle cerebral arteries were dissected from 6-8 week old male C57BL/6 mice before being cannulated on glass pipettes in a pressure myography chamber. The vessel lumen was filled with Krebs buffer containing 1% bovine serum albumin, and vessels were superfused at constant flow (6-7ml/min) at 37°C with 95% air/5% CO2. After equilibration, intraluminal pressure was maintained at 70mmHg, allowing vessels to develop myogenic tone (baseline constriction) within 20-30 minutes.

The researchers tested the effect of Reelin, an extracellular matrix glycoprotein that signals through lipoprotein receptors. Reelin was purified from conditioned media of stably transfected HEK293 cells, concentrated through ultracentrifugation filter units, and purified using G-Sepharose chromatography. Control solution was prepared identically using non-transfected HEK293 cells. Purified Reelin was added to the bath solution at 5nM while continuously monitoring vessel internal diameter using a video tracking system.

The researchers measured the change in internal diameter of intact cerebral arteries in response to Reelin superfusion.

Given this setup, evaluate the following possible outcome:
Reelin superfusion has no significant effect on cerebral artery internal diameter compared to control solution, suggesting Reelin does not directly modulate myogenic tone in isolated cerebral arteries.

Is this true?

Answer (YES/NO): NO